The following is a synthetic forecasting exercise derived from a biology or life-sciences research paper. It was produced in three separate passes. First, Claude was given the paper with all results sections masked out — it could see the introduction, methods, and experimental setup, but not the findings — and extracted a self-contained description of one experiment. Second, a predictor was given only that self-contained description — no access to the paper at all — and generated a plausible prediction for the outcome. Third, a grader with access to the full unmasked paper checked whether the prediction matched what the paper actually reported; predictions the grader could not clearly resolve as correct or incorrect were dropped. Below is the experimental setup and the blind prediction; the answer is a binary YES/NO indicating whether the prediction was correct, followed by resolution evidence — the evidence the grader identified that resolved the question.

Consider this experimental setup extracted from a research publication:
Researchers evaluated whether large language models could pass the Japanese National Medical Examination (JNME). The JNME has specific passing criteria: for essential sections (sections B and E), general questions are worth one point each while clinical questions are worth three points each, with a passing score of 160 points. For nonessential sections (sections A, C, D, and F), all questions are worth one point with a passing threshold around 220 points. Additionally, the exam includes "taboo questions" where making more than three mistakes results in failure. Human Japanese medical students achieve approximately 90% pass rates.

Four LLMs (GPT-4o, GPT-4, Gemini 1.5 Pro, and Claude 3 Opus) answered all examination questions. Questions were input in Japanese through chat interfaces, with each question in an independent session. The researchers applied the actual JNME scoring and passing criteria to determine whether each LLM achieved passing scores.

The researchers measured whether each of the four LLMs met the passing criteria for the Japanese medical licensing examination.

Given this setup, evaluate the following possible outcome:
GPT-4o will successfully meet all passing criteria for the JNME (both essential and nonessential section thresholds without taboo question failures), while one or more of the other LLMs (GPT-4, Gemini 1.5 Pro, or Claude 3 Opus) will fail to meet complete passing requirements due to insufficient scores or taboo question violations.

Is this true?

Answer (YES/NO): YES